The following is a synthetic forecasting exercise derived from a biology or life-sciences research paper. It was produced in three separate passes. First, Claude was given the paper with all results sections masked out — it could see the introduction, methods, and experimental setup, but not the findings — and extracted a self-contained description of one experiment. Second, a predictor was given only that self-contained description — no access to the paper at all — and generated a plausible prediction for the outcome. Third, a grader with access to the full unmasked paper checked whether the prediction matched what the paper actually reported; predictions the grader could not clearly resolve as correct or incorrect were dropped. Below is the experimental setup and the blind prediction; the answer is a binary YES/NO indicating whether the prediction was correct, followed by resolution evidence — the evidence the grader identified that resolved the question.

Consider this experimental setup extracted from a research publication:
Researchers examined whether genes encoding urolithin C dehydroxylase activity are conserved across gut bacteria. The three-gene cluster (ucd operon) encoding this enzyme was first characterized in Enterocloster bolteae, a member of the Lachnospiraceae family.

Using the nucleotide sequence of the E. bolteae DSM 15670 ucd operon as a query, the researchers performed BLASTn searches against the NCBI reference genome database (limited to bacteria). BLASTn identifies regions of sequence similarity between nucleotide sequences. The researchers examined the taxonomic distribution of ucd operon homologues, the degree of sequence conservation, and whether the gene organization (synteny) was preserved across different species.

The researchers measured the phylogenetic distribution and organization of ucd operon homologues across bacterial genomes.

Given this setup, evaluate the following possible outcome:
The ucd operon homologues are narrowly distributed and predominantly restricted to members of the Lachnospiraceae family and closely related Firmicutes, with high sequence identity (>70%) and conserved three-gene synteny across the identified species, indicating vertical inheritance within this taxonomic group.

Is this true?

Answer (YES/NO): NO